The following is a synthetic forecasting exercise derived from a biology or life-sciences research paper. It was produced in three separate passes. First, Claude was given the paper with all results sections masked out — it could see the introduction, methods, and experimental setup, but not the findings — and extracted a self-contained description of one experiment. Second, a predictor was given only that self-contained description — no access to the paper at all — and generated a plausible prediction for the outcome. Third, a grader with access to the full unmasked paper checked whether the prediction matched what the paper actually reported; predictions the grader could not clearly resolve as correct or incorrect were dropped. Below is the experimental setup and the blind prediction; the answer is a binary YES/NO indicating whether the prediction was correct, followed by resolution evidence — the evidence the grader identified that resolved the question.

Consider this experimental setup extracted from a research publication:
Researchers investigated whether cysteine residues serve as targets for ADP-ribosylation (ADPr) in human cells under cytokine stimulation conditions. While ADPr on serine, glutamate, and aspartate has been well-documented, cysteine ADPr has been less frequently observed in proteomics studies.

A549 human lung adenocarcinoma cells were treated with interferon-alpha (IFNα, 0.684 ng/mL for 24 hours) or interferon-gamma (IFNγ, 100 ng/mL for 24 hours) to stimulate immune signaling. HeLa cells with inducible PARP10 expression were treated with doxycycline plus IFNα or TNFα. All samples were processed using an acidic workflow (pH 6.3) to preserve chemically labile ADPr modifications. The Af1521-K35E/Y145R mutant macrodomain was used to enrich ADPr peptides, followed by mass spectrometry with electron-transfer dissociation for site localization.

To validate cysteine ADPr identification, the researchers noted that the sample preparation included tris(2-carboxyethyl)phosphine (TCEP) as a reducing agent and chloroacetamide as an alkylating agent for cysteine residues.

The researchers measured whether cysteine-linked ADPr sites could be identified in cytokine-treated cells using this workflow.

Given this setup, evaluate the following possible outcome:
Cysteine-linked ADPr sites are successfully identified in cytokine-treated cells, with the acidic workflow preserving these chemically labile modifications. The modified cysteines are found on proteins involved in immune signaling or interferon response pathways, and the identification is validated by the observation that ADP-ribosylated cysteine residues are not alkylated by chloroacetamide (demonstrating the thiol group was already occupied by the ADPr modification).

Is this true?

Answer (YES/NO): NO